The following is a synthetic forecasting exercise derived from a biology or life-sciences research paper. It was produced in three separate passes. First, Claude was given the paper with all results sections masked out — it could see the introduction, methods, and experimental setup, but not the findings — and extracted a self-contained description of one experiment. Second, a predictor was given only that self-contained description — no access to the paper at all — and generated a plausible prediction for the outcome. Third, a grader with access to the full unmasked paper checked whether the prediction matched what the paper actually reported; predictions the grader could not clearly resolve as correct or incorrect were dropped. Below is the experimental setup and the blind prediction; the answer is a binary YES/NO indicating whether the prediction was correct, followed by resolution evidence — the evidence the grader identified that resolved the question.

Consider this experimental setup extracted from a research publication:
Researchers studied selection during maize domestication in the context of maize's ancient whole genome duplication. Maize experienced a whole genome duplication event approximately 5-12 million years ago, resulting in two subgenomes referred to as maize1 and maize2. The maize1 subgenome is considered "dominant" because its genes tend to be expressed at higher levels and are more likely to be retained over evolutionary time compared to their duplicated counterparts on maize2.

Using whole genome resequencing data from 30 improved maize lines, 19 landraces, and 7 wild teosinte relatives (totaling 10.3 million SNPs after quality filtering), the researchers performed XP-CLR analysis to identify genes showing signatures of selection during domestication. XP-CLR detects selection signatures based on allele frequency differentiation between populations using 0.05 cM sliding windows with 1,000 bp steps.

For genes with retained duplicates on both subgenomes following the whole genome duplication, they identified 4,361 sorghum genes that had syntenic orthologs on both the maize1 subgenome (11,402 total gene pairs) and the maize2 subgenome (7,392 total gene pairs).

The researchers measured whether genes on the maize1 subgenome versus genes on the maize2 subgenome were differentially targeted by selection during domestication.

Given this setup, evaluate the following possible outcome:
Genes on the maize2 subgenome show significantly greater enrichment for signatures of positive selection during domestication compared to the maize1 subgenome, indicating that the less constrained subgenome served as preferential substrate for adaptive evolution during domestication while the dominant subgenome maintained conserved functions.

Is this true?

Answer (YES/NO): NO